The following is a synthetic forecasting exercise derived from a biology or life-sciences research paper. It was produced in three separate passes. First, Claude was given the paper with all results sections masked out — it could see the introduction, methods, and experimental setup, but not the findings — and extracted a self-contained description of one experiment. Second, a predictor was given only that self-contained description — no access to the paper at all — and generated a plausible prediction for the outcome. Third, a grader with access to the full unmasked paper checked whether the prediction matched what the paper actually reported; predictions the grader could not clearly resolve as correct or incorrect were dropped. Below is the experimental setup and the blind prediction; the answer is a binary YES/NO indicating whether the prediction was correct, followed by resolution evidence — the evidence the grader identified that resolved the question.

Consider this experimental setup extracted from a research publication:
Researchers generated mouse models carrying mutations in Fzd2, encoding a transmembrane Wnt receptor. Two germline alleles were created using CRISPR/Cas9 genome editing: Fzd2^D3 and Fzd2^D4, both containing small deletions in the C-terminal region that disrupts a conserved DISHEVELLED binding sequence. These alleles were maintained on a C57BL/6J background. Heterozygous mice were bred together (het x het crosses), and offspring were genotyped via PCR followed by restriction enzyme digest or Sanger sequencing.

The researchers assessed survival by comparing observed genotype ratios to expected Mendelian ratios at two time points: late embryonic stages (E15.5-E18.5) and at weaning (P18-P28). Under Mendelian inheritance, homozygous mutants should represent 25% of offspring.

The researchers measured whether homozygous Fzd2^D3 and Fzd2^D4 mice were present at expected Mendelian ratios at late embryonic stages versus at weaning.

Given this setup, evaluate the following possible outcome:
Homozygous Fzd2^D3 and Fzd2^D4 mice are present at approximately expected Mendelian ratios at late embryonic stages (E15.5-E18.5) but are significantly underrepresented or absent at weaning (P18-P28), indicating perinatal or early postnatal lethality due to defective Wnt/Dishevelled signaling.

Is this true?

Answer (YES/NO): YES